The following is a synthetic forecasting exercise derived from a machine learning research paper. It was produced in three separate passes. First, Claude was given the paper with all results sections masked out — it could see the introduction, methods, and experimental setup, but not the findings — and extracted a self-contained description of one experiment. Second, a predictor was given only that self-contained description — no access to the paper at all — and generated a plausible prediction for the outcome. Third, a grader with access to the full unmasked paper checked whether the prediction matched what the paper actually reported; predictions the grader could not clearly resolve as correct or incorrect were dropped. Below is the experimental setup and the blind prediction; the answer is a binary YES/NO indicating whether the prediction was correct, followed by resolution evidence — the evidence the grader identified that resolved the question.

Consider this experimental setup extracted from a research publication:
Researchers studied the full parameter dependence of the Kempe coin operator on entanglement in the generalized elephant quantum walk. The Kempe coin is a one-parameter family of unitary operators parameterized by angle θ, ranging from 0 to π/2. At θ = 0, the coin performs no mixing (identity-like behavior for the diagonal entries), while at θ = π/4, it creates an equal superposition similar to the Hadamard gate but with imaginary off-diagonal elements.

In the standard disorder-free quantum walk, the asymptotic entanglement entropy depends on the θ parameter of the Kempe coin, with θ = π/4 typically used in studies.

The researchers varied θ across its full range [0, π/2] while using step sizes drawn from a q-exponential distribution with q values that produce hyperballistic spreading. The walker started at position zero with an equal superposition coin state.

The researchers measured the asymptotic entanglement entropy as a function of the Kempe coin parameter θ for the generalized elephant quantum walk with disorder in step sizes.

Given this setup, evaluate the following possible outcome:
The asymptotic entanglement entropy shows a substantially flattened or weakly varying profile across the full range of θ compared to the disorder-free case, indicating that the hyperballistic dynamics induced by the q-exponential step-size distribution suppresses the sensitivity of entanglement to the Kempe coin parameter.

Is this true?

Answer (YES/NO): YES